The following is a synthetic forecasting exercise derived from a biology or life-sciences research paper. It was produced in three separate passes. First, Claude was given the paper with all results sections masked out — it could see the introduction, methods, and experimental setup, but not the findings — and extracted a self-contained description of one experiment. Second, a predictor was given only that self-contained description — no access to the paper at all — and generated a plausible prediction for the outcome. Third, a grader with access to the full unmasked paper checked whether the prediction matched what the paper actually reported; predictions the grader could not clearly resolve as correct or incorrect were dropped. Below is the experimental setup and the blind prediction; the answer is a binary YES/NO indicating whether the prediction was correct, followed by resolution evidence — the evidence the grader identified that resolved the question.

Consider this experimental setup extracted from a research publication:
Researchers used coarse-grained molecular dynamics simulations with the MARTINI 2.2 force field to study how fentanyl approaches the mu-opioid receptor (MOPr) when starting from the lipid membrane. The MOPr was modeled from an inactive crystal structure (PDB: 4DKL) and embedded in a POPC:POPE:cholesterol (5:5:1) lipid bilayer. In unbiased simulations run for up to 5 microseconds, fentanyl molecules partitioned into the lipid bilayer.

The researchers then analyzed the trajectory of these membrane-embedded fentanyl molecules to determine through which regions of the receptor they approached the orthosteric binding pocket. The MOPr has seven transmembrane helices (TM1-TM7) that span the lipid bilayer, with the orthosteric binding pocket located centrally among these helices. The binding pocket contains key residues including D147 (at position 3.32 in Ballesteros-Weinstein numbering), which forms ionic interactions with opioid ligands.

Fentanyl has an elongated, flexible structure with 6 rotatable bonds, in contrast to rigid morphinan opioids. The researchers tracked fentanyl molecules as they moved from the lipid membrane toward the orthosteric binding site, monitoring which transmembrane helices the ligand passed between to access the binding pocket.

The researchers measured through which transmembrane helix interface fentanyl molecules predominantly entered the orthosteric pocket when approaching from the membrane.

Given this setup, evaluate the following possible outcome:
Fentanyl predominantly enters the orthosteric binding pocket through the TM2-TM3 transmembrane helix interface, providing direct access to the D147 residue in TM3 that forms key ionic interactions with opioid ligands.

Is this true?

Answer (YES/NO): NO